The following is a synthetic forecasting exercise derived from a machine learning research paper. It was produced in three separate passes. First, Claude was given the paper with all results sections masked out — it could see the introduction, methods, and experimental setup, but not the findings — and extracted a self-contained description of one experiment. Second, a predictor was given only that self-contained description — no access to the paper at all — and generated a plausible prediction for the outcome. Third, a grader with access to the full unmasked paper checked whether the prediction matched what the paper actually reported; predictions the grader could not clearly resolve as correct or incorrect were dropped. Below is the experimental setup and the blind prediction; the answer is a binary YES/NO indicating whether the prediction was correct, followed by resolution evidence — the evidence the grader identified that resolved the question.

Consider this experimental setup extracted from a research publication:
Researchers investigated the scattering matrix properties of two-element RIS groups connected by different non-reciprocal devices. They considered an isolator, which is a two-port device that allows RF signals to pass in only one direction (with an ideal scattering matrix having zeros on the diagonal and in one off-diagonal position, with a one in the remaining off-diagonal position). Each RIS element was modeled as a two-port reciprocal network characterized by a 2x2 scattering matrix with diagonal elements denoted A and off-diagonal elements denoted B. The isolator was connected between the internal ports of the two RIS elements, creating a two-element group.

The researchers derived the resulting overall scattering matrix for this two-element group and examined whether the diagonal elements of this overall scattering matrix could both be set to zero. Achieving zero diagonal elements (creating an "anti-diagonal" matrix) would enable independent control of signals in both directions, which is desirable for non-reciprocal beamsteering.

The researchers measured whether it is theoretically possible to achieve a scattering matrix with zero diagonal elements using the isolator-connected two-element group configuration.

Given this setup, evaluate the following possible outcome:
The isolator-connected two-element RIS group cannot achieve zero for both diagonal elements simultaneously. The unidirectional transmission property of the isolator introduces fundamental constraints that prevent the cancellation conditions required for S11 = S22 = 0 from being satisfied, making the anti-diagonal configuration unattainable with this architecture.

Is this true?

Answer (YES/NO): NO